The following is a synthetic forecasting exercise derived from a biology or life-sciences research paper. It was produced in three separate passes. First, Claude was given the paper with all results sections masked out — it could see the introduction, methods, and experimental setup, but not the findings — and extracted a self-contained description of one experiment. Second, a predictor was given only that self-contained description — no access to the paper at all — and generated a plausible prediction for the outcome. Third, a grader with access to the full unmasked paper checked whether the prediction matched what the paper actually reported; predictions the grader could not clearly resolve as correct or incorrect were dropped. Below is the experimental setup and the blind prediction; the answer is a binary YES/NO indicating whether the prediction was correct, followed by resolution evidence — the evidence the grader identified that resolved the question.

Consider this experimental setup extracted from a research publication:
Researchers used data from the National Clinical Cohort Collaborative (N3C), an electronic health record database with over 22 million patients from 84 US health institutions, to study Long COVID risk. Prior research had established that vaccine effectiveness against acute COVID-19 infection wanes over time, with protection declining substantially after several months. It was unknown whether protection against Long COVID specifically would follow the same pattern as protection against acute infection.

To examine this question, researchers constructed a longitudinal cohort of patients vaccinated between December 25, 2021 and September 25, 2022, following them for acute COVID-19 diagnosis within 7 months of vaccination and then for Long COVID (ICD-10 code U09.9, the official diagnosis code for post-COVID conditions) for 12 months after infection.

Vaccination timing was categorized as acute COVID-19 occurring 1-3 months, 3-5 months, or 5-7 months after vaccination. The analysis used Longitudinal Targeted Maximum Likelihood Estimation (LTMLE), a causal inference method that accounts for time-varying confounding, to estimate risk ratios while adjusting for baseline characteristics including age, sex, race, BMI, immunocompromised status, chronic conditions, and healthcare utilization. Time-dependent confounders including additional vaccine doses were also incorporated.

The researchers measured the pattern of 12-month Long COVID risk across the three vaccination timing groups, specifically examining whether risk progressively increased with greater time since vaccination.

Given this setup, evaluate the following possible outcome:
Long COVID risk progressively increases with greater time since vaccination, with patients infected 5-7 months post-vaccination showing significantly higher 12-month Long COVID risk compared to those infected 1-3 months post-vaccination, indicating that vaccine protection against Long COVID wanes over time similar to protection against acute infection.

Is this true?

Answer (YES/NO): NO